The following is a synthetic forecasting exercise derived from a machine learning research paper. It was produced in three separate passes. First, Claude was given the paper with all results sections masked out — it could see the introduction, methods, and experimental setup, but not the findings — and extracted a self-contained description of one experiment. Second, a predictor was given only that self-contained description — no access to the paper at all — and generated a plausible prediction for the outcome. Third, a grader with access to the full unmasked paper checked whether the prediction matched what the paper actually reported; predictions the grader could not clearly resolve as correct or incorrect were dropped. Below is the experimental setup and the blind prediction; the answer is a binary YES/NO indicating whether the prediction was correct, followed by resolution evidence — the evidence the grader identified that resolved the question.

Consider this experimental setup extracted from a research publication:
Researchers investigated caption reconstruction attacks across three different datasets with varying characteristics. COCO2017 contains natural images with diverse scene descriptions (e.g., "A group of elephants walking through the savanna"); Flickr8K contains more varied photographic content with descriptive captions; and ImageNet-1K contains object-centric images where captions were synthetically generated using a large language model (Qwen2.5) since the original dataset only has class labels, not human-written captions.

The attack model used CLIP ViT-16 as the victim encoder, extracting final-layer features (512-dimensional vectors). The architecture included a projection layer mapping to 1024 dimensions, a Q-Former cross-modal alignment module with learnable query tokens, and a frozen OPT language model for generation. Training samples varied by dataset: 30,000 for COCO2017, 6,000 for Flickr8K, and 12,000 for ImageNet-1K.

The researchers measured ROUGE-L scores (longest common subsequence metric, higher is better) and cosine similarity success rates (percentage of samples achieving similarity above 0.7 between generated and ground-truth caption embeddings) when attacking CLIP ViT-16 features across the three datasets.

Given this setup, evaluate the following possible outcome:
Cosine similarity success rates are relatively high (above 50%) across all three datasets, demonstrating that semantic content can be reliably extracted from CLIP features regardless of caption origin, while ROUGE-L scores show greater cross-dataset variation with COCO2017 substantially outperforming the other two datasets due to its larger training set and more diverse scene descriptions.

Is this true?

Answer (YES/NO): NO